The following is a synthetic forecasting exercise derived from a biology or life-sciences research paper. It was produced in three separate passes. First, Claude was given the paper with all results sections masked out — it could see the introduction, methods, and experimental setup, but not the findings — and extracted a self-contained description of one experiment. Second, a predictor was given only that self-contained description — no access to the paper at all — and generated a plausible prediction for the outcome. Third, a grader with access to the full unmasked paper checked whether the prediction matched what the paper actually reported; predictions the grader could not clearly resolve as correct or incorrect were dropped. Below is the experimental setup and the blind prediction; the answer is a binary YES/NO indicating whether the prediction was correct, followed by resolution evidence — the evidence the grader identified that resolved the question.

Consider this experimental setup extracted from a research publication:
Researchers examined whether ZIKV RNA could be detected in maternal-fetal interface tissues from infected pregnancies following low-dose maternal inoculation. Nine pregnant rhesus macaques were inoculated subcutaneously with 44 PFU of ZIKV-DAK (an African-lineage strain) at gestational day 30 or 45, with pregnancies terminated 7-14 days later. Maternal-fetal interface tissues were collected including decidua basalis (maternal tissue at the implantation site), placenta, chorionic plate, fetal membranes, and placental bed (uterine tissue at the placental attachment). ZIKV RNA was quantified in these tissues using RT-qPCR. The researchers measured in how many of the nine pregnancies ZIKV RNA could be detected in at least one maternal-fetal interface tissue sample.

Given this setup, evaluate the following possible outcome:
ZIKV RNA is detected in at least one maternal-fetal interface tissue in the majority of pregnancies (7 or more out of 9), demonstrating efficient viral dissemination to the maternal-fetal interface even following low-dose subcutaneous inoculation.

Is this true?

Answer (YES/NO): YES